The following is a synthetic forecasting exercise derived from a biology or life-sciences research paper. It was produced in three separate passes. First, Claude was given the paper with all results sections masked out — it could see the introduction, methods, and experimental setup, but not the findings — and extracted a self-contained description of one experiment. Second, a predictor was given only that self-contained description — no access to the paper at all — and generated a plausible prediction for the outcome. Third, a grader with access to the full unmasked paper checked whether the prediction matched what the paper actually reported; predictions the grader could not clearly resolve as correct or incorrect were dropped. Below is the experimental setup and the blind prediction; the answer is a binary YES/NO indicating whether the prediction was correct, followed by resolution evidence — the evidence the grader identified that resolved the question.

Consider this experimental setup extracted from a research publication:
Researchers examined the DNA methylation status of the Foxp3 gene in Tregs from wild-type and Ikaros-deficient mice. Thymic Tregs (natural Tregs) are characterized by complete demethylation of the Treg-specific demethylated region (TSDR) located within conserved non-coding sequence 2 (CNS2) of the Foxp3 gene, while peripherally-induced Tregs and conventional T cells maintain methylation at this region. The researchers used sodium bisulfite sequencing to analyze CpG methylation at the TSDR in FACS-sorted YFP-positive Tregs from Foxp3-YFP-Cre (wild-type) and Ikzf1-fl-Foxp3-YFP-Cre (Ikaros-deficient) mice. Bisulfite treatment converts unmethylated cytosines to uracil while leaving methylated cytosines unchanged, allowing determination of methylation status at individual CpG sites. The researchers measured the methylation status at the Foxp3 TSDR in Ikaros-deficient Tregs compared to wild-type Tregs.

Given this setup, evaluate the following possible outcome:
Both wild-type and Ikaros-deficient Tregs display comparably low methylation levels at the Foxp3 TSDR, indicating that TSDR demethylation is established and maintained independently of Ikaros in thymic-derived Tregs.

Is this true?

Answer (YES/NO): YES